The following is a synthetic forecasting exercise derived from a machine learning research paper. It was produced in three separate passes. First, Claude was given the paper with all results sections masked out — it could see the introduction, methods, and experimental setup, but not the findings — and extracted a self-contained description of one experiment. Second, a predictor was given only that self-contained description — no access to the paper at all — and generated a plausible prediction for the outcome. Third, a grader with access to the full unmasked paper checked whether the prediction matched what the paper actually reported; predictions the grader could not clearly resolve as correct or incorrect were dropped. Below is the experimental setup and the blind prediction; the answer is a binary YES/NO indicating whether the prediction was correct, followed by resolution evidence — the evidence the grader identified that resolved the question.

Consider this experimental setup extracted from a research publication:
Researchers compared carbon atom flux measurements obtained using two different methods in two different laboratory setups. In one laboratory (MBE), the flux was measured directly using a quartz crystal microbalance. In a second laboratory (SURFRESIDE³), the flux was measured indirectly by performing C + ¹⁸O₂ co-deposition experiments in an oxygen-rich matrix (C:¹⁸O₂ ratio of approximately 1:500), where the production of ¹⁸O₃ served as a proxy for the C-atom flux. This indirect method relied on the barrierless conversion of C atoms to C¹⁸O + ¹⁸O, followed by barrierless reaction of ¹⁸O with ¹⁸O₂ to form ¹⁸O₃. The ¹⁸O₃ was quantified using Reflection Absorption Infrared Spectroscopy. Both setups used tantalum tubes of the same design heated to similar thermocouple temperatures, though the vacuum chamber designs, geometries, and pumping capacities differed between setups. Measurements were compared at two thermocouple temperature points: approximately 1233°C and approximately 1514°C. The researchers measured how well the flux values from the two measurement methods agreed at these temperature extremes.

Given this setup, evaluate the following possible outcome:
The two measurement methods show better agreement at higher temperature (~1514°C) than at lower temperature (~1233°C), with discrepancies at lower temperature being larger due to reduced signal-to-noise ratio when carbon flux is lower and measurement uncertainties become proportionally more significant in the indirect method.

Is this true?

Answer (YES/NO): NO